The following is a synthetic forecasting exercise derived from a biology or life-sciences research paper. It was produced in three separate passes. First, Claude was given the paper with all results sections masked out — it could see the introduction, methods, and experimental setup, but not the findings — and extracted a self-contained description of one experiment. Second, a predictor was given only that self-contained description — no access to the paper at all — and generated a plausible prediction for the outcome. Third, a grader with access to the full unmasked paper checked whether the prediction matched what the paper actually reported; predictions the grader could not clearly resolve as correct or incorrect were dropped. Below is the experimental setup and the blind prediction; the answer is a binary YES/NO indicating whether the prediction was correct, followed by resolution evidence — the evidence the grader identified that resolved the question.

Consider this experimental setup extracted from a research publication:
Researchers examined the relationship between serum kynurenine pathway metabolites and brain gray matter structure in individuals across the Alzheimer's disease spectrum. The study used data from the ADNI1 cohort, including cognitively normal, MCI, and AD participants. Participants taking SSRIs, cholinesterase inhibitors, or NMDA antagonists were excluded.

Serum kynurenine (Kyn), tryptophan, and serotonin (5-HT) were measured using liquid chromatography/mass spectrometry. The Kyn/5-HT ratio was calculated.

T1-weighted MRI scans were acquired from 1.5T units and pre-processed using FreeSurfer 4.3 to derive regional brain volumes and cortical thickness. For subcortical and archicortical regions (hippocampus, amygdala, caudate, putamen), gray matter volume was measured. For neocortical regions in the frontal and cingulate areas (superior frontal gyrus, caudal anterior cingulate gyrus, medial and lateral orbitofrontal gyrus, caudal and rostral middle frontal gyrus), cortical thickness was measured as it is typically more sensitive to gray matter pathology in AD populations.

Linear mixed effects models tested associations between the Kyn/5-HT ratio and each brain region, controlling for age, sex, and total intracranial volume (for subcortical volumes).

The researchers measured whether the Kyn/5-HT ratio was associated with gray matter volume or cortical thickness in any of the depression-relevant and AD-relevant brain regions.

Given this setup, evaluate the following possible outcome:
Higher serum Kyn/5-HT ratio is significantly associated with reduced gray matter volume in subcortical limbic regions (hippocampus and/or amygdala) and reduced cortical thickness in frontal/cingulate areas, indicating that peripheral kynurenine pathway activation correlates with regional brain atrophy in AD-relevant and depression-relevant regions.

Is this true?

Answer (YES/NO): YES